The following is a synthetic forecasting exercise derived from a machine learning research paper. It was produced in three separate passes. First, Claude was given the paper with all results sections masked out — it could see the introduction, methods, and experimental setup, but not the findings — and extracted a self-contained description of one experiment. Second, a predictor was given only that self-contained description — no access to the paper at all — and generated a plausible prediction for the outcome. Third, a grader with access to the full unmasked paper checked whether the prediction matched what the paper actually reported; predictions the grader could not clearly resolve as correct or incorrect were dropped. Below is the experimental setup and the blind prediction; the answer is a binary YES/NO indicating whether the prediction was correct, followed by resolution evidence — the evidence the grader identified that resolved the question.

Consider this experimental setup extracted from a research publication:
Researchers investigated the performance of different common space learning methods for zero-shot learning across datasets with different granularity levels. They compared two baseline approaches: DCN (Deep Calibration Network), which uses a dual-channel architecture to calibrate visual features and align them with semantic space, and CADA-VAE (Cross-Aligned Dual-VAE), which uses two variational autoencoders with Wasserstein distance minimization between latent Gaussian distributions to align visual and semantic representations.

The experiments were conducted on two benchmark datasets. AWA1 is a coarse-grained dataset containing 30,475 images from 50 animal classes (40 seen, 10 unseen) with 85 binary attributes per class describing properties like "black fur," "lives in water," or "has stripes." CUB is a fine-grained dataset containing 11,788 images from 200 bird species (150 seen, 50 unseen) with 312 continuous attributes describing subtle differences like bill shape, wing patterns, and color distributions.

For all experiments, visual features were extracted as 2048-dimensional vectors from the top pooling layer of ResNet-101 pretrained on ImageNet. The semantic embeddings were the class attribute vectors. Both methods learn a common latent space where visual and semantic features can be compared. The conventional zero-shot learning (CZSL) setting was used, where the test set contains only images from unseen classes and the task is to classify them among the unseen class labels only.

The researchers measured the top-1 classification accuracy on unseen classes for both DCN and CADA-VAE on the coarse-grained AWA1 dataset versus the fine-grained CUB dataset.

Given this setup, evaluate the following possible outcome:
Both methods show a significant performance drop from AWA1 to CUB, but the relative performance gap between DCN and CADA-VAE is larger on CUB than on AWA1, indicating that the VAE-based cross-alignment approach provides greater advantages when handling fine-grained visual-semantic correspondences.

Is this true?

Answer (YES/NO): NO